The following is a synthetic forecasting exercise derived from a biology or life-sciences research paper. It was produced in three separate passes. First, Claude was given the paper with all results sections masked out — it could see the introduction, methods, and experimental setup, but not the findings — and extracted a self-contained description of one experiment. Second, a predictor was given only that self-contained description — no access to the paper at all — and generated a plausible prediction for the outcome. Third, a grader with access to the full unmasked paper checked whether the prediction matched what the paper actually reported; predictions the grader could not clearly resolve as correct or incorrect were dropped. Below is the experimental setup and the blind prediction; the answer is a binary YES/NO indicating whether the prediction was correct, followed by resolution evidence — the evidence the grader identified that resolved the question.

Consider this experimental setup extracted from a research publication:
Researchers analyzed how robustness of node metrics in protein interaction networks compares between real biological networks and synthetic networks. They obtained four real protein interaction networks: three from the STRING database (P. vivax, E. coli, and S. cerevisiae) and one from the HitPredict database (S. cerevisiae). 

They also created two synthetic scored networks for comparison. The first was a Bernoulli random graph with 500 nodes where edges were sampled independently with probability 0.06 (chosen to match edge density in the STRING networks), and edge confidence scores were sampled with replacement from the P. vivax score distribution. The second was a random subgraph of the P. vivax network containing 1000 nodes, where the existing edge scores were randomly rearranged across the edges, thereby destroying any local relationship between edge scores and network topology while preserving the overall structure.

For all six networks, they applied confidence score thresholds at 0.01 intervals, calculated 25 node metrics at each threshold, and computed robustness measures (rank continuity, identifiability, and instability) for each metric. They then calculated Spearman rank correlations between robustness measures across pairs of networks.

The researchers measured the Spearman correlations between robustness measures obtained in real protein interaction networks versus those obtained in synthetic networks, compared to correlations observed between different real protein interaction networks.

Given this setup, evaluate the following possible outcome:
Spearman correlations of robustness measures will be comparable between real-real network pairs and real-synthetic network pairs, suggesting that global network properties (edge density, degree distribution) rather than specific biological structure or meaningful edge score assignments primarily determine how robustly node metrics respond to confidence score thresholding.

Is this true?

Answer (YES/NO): NO